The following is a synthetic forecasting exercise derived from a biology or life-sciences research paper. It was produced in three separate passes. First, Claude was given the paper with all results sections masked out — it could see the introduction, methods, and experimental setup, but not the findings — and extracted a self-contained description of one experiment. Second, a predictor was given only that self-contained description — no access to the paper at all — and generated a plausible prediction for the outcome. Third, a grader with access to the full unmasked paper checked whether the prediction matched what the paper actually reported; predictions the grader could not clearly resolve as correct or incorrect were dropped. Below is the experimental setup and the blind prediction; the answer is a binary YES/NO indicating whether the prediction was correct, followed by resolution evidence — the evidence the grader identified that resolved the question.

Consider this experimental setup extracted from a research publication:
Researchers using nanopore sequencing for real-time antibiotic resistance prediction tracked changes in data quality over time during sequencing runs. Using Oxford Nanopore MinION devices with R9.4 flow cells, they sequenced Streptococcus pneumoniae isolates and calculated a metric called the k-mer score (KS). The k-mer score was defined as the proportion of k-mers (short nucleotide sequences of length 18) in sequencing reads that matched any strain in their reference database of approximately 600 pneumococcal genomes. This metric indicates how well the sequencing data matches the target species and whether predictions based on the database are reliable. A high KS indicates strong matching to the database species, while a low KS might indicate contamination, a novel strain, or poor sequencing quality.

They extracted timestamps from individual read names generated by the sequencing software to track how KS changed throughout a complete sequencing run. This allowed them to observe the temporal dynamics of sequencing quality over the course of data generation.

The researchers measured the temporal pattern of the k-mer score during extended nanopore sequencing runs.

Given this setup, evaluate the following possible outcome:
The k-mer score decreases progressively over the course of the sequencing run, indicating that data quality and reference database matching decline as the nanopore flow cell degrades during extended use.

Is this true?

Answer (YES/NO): YES